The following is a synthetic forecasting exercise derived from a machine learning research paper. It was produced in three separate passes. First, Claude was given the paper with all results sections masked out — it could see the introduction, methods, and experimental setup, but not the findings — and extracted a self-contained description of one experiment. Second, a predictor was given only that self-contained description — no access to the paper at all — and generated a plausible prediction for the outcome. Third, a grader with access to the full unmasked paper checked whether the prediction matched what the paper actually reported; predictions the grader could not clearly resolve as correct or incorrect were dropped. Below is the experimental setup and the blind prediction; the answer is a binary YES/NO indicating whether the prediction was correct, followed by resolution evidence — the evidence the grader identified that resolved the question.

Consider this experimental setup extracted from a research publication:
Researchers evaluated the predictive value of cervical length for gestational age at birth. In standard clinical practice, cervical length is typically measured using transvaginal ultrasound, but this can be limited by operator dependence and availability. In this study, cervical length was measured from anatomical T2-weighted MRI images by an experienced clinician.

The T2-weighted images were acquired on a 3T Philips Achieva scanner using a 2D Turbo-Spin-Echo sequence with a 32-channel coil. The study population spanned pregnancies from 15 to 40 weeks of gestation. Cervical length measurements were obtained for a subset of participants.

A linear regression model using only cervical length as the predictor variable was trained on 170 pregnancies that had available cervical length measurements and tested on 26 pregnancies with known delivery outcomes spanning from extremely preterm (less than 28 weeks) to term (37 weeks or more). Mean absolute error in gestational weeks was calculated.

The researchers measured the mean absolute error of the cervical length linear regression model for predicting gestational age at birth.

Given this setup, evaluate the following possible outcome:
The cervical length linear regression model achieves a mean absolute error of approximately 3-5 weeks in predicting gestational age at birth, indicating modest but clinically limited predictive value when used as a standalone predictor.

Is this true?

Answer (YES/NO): NO